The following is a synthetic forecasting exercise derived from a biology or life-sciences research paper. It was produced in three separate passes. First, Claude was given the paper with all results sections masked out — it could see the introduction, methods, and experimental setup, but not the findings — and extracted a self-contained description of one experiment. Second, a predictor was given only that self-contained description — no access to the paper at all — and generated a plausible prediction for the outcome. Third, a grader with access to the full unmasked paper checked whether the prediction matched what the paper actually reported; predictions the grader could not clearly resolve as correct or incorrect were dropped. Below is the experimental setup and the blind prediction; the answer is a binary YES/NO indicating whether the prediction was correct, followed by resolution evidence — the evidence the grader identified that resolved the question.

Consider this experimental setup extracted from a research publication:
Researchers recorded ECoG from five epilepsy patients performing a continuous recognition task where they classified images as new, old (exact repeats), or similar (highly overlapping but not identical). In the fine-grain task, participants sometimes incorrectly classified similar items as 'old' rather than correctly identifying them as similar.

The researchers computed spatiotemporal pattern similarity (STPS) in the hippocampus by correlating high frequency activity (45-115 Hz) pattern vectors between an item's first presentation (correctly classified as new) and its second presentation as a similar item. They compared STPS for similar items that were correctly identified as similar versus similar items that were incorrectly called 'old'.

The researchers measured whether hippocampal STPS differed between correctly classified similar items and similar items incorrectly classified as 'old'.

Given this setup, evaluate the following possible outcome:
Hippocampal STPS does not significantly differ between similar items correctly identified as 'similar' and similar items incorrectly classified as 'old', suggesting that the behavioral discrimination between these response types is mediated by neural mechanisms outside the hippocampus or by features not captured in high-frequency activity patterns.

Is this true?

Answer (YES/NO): YES